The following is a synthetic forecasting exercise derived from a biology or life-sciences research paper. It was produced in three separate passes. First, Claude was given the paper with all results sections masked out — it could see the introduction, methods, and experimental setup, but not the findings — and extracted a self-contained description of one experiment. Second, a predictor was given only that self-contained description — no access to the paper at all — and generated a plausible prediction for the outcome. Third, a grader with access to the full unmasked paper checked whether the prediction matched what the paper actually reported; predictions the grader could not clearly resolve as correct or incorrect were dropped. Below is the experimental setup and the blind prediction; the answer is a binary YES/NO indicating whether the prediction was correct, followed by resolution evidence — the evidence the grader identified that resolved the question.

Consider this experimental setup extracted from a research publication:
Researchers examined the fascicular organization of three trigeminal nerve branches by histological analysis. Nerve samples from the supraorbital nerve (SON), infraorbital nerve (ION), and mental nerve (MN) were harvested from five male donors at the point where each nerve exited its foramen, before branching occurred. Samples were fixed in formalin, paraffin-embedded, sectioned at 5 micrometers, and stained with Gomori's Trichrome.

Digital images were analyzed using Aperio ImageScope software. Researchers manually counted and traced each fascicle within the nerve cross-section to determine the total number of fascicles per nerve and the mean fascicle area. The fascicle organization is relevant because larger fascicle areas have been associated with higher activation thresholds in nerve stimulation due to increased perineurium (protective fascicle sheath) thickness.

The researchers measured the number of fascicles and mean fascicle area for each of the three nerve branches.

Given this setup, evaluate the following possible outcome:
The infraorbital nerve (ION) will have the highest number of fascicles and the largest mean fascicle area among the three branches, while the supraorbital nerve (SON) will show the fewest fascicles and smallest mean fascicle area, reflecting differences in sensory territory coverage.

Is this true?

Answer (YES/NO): NO